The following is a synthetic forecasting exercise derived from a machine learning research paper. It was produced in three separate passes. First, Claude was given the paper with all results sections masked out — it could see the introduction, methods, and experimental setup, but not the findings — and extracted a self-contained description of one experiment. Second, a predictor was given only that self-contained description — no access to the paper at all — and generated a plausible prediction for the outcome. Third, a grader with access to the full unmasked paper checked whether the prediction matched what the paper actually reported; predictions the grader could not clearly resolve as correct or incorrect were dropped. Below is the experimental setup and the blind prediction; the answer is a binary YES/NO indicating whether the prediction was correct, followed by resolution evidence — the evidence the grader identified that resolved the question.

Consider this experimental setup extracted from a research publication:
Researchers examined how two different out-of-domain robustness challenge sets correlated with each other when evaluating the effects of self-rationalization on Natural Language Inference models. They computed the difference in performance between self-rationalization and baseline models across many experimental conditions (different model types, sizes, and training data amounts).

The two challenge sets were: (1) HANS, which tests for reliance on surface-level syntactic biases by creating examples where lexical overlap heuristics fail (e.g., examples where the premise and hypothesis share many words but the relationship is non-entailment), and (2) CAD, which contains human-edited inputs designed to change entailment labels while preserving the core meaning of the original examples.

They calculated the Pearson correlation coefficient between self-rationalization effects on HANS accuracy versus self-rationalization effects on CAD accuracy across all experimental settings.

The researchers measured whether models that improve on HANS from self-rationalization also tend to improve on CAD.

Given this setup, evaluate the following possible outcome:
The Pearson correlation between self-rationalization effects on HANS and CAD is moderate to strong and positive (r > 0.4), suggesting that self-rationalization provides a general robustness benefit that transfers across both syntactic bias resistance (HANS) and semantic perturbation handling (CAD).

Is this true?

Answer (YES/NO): NO